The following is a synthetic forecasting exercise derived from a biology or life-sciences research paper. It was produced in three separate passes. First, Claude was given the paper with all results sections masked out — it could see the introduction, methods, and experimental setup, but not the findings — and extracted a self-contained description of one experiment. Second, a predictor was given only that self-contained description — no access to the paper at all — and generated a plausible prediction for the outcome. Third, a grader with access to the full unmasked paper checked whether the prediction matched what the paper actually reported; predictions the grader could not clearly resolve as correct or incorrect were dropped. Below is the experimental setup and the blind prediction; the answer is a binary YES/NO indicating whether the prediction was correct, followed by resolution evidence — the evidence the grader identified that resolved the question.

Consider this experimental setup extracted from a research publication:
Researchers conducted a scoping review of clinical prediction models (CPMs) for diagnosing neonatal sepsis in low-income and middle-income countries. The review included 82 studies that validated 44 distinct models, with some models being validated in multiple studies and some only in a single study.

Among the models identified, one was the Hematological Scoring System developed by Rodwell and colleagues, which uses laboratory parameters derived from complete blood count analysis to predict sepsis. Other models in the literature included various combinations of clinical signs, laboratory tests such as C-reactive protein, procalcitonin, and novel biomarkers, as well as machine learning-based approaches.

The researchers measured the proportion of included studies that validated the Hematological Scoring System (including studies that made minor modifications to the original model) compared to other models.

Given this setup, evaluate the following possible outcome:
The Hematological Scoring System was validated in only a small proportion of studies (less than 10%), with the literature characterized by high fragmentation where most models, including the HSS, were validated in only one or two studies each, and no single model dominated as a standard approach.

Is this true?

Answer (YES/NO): NO